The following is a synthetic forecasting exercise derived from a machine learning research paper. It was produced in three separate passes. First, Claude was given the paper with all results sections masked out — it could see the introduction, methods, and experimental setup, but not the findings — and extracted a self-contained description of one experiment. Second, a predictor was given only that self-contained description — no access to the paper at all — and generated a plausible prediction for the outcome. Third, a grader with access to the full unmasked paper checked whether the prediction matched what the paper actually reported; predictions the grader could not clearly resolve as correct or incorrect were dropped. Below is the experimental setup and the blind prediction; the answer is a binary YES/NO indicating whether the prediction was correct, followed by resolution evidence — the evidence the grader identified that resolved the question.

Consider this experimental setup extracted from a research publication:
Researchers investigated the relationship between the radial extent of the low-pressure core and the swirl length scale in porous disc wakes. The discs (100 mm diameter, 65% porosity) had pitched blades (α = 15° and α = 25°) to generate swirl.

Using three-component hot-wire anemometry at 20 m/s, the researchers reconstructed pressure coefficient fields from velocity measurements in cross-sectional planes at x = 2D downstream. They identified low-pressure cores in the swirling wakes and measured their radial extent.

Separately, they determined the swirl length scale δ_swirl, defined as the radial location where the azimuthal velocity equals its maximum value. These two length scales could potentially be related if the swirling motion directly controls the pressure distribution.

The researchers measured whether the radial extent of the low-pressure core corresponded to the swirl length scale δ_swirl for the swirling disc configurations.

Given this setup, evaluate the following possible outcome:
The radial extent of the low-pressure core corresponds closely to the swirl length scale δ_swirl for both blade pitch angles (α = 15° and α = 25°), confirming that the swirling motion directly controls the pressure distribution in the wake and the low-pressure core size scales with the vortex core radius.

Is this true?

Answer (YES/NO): YES